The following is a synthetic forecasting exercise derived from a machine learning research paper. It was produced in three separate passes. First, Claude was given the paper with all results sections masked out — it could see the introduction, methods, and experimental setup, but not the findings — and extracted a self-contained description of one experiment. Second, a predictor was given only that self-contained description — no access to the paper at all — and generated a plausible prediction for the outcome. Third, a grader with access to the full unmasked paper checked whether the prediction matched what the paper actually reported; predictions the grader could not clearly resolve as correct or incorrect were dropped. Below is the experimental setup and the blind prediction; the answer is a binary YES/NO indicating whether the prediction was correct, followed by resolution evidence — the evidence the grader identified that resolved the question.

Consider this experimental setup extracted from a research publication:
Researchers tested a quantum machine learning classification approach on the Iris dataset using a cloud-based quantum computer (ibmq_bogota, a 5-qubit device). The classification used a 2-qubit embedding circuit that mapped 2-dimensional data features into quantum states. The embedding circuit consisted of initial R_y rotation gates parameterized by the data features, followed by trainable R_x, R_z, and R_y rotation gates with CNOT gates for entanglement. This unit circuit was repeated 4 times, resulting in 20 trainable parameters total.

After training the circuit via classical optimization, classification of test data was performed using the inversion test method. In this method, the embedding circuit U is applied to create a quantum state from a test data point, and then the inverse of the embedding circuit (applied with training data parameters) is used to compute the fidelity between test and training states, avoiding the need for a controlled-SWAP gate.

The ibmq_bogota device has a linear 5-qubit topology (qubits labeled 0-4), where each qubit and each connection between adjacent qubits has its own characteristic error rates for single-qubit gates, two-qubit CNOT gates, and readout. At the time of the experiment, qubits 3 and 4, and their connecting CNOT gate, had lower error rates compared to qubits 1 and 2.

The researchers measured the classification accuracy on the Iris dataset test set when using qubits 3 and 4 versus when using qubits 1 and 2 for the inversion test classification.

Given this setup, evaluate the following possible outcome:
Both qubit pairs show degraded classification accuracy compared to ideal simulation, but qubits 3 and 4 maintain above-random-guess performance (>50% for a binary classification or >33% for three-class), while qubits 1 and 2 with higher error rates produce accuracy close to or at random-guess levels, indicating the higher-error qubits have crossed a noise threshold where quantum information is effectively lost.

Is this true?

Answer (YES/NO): NO